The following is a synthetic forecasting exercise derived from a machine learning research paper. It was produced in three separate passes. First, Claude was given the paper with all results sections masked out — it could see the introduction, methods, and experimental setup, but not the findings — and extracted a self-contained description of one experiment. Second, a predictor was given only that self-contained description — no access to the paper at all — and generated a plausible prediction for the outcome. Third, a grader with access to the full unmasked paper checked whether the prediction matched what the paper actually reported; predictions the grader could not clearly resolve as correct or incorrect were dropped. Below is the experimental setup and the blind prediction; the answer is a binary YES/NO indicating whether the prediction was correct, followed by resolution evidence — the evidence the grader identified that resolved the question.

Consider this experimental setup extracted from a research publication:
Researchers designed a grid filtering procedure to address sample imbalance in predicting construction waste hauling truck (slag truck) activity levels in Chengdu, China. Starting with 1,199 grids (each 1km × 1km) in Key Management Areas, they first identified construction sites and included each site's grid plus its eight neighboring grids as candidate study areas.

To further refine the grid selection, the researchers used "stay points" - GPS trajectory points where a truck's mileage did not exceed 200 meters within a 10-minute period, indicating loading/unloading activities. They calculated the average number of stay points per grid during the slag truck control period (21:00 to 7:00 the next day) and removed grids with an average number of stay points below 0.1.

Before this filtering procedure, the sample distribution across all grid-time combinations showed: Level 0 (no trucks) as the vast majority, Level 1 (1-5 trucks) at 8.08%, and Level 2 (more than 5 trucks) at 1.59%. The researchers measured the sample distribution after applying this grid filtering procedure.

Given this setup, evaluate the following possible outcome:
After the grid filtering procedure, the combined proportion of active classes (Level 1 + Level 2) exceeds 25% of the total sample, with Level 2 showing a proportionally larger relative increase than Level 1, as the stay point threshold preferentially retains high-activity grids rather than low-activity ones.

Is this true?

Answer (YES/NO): YES